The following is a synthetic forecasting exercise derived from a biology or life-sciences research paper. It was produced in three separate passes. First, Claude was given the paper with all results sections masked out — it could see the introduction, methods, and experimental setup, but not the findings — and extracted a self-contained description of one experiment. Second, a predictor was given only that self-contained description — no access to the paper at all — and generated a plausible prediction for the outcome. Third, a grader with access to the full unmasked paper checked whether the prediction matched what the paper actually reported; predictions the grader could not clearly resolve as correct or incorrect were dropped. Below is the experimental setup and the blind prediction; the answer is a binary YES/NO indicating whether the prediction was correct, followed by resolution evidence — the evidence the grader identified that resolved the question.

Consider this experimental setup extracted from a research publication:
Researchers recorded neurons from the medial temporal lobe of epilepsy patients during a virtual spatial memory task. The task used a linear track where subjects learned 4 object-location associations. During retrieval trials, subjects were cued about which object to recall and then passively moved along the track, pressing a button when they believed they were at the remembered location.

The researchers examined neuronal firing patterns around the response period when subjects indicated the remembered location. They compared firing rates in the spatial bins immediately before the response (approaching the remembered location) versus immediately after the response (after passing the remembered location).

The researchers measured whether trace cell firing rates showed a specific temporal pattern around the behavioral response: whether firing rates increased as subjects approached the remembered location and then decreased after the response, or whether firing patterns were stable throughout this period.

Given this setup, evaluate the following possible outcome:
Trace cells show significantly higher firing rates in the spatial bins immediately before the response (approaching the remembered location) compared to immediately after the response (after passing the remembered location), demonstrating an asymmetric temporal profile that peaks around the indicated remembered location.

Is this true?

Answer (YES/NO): YES